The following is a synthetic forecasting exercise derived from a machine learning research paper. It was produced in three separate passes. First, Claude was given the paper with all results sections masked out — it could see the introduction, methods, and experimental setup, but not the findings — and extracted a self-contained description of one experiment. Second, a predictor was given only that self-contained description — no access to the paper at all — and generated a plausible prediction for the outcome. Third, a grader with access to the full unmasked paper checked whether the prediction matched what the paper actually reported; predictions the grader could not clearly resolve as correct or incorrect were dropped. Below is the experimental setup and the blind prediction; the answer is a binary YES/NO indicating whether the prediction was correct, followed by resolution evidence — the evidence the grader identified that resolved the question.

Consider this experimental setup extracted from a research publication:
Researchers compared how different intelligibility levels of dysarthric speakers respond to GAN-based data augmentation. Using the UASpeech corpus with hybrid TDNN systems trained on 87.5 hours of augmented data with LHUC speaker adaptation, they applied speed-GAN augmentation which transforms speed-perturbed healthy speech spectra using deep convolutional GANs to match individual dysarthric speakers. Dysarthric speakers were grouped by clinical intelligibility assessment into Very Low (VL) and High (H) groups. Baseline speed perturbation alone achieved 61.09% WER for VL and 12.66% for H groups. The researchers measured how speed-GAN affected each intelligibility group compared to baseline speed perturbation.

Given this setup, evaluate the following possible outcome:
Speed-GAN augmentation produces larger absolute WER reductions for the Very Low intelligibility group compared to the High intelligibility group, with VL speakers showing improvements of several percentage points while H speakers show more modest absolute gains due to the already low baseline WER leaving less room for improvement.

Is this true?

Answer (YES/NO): NO